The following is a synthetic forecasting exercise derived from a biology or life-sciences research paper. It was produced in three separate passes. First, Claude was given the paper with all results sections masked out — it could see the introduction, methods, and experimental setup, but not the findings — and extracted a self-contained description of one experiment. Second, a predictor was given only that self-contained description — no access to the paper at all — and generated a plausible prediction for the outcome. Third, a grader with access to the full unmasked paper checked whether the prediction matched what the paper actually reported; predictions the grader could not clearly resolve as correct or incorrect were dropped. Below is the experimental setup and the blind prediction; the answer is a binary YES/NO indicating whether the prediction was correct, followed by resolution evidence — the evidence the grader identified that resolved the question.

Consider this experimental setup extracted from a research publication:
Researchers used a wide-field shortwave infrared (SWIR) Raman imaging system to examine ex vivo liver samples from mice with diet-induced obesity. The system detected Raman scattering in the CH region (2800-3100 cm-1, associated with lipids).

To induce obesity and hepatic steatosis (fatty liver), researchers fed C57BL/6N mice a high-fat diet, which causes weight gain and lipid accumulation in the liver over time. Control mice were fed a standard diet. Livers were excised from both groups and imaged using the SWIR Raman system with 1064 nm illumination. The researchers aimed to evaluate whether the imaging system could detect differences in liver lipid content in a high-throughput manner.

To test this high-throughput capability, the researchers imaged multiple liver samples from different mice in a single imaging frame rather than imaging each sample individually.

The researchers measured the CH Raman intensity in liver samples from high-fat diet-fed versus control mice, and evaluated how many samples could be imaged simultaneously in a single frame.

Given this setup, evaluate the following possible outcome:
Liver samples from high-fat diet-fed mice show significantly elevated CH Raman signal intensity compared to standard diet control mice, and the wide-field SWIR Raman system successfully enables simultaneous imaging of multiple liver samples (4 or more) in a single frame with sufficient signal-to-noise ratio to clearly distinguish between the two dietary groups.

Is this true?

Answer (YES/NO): YES